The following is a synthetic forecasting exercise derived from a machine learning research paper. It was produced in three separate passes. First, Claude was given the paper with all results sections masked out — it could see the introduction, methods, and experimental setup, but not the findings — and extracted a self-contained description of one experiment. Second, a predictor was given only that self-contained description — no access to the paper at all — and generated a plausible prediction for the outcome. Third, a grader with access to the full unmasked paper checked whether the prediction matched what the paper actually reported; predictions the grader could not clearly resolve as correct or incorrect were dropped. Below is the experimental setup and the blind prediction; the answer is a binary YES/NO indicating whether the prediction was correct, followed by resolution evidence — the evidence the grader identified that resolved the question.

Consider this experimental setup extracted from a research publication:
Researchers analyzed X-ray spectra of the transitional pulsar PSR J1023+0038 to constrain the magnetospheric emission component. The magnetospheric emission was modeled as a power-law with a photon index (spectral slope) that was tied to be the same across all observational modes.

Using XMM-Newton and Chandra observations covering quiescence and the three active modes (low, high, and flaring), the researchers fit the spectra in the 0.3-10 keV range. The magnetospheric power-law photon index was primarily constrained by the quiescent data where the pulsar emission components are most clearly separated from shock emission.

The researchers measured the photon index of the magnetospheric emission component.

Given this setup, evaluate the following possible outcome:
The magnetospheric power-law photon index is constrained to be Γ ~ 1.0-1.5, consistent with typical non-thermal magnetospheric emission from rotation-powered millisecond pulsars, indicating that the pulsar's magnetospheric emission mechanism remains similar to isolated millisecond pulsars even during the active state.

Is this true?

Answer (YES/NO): YES